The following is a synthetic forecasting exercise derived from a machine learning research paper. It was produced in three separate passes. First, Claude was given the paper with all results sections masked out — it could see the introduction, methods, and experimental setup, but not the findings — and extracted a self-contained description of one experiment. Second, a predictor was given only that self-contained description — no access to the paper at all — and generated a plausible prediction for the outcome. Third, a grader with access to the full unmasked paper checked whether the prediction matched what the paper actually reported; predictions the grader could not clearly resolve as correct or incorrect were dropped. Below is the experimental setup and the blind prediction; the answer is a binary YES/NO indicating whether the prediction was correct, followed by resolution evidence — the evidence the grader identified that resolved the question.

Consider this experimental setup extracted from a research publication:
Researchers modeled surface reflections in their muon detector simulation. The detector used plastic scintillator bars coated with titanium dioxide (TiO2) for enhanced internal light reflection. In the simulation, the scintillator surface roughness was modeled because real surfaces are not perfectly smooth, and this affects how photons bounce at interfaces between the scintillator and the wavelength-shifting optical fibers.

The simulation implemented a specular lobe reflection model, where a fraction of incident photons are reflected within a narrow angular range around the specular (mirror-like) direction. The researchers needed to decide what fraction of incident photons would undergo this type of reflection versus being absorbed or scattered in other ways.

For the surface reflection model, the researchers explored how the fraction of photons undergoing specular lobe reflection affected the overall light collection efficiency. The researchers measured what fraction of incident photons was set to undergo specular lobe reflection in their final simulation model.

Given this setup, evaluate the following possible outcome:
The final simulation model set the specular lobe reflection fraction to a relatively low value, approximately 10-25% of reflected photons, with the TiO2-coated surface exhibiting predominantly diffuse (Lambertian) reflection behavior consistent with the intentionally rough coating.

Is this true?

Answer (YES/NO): YES